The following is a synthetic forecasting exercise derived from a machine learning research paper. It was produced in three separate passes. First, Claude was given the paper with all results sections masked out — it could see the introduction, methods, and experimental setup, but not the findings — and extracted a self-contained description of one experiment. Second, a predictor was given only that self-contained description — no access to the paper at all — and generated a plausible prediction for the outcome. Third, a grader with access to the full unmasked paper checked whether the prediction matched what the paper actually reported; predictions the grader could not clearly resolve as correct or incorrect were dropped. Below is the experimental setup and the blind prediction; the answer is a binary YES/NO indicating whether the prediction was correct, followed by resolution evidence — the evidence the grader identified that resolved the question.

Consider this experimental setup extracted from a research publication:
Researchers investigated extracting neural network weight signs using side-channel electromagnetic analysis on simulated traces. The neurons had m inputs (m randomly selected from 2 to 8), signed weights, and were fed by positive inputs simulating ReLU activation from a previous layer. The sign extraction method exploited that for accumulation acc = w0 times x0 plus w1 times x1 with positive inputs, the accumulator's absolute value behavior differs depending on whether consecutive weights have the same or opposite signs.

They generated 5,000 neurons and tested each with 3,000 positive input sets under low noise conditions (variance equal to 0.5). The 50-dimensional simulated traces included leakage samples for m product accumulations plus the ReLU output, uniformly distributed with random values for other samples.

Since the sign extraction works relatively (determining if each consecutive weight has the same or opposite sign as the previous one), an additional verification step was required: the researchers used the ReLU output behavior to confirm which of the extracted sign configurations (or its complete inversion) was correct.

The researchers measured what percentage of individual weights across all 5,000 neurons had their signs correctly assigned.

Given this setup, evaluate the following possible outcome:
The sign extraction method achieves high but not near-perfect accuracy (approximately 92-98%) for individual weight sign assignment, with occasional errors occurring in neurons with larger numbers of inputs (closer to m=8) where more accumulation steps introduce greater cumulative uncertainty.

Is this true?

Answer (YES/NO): NO